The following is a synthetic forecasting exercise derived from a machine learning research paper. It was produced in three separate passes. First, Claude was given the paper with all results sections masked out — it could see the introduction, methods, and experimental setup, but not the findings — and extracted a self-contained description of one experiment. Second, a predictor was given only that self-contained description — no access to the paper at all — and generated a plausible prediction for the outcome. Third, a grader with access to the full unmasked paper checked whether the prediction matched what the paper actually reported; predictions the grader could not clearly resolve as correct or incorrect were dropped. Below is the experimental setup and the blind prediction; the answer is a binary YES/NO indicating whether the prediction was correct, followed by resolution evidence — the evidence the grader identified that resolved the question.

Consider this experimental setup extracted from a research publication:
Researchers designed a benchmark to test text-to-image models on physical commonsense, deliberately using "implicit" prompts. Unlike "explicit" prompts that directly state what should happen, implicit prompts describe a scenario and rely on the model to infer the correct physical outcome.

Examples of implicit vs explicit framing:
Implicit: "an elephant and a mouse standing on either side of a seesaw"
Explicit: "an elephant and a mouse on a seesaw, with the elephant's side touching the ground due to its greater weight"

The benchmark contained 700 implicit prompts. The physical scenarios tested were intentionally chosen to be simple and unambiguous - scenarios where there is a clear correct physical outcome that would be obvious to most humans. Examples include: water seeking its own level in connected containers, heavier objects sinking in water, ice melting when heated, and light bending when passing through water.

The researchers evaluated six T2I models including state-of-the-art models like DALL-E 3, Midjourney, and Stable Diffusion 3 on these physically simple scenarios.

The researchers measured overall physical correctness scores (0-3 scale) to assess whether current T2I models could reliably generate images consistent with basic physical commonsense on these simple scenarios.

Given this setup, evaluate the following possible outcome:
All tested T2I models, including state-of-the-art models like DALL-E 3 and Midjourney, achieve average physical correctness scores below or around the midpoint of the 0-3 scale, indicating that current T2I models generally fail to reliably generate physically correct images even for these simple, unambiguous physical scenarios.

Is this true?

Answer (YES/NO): YES